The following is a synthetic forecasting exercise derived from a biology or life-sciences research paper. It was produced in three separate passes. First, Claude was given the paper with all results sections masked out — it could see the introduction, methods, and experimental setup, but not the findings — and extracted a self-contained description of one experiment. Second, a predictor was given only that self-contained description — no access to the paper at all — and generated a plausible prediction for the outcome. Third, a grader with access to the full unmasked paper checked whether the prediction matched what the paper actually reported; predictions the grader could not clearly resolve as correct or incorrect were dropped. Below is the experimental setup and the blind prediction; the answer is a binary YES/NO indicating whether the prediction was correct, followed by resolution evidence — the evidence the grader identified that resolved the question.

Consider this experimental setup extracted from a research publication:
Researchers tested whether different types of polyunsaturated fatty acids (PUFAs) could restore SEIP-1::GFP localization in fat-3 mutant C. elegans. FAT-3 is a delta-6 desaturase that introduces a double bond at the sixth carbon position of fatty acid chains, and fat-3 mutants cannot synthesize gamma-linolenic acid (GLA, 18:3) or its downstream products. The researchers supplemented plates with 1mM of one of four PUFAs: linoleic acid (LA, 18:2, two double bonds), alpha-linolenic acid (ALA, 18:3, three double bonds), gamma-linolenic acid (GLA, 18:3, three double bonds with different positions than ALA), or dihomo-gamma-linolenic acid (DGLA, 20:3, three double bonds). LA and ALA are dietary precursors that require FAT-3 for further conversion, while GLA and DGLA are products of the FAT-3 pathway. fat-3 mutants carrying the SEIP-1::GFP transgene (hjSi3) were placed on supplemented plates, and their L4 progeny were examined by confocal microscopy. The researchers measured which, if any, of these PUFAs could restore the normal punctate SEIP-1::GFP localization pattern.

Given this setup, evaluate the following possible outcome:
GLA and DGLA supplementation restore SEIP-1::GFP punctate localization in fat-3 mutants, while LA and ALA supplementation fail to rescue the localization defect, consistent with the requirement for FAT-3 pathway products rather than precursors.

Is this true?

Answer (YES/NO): YES